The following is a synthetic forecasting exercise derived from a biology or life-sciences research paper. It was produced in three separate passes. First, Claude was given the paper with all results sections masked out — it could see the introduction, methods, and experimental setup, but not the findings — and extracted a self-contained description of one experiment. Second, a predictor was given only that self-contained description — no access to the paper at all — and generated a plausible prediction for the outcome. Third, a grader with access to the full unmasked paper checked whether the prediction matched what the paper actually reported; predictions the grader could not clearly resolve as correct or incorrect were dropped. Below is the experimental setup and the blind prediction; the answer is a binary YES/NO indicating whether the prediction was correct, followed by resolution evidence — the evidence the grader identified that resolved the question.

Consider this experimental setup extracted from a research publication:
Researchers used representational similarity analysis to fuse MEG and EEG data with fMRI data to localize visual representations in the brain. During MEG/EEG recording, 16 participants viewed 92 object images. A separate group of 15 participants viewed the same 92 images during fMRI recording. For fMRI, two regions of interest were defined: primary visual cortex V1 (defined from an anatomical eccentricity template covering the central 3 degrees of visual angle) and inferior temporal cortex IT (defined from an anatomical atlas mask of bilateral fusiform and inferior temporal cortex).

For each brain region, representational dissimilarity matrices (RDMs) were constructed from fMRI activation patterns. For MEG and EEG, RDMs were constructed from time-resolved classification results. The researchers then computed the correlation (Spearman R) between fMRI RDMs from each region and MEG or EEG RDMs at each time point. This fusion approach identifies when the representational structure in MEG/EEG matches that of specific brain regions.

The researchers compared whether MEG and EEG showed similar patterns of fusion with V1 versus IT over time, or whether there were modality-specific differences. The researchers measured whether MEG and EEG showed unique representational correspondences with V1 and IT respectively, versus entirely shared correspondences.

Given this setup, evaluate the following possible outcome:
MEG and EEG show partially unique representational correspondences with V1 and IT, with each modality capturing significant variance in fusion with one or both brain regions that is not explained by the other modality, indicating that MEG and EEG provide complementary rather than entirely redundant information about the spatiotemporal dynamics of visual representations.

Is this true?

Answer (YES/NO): YES